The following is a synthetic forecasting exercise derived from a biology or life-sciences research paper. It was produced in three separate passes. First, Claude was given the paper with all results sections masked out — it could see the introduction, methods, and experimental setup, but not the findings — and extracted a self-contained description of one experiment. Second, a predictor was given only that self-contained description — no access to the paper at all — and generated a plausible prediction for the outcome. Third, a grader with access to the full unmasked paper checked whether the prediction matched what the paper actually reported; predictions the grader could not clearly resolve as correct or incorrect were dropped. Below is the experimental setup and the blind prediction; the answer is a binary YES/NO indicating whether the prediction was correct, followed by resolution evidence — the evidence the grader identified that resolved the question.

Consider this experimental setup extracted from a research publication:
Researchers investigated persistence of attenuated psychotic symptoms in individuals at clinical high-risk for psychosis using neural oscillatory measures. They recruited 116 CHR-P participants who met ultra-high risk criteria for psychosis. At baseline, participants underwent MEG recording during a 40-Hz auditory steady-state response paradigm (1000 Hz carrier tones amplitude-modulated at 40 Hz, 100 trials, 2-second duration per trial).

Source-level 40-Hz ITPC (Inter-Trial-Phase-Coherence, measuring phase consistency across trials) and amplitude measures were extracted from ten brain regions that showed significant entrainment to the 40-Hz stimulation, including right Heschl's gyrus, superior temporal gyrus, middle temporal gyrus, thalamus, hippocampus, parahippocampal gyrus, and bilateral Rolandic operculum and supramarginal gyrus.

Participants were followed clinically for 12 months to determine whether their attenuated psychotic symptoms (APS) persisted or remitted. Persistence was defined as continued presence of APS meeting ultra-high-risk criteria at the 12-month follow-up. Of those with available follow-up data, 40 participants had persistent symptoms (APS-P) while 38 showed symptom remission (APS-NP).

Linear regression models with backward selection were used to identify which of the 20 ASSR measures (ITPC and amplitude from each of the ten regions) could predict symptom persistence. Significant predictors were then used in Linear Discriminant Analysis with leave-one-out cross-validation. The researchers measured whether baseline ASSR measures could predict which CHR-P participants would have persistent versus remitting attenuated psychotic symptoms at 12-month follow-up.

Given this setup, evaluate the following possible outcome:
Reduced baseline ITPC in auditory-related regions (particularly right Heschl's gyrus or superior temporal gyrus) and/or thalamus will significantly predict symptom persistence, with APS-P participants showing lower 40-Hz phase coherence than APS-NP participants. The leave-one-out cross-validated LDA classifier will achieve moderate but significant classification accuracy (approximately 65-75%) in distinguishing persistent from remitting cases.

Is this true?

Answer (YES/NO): NO